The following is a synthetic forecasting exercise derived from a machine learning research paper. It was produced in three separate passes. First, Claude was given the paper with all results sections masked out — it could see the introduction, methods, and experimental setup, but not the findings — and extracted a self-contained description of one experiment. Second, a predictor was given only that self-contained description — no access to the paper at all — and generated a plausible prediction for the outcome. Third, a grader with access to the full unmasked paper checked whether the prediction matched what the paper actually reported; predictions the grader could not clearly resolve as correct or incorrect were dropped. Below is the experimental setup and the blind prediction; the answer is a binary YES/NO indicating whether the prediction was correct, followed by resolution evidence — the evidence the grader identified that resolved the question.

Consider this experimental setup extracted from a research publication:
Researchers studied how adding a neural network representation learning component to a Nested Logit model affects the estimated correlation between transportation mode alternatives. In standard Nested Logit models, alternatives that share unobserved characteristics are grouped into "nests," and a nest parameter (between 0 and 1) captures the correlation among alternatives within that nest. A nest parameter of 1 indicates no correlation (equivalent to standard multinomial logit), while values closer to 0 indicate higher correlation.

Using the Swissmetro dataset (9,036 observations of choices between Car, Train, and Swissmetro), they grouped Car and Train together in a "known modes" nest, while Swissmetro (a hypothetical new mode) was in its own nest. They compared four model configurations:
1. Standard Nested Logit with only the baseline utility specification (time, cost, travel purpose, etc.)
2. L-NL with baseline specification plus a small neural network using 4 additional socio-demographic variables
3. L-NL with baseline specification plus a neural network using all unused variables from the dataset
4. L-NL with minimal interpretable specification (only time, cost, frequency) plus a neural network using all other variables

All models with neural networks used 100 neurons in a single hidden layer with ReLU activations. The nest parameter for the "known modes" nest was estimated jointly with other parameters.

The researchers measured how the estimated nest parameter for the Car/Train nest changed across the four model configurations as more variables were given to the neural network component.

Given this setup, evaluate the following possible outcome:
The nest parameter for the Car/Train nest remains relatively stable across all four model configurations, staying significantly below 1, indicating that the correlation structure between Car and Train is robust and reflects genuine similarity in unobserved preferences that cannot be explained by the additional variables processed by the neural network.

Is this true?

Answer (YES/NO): NO